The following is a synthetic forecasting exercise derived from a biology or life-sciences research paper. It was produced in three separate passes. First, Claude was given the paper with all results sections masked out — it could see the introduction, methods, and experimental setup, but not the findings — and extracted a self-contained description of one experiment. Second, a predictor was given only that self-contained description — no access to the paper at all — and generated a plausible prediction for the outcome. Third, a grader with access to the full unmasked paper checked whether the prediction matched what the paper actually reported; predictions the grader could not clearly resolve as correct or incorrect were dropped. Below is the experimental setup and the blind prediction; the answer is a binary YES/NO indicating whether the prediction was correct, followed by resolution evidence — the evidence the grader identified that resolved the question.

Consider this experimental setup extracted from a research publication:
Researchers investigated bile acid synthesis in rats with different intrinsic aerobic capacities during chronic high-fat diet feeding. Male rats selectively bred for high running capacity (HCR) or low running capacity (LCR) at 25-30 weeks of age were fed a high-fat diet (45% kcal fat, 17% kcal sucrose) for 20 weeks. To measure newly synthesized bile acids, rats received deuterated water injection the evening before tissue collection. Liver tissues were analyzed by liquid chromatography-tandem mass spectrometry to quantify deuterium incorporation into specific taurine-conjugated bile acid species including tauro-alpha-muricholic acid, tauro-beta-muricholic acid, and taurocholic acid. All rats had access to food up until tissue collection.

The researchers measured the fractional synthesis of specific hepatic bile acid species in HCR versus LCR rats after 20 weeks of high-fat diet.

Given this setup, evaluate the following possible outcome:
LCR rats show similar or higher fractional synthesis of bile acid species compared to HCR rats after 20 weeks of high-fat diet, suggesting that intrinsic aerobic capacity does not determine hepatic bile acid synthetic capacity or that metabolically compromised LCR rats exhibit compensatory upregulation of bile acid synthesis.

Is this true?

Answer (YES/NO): NO